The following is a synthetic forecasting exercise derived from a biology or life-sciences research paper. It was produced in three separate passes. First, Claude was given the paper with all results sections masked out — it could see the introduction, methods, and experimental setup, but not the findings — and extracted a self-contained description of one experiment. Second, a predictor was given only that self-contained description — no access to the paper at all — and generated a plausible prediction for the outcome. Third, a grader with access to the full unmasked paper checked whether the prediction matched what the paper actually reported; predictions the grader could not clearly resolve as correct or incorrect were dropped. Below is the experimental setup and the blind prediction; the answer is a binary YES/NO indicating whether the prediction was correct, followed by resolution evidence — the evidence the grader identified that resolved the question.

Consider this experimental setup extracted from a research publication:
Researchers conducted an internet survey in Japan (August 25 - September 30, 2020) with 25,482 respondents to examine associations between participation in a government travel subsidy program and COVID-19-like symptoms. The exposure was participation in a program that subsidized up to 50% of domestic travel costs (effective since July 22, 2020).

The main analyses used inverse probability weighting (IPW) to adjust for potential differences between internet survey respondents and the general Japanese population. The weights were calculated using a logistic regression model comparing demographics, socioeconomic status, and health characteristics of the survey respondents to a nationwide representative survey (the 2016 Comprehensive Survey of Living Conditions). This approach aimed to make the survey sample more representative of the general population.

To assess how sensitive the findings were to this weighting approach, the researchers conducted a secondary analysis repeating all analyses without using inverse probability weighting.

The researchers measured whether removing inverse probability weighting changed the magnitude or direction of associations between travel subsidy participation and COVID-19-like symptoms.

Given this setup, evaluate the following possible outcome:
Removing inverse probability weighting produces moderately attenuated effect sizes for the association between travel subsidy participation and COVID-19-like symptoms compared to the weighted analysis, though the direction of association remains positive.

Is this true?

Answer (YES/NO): NO